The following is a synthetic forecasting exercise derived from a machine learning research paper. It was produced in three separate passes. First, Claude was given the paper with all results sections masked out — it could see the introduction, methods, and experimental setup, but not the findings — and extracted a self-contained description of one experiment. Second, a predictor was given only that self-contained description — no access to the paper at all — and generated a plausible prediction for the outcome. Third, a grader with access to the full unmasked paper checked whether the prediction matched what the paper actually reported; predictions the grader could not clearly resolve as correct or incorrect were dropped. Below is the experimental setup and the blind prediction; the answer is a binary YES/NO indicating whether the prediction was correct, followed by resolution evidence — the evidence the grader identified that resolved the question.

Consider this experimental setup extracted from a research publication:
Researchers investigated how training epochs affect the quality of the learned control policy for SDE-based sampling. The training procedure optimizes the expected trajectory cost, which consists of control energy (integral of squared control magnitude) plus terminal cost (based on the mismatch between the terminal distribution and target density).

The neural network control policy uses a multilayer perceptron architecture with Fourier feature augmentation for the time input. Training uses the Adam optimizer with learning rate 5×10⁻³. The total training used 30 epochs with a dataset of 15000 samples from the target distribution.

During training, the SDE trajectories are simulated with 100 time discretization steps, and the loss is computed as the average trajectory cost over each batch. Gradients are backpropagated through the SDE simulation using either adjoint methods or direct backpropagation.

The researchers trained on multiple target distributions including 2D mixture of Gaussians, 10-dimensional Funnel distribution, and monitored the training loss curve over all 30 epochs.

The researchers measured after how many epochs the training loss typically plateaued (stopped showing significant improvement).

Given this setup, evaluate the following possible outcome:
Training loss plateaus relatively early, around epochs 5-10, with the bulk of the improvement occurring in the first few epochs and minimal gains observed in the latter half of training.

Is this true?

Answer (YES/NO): NO